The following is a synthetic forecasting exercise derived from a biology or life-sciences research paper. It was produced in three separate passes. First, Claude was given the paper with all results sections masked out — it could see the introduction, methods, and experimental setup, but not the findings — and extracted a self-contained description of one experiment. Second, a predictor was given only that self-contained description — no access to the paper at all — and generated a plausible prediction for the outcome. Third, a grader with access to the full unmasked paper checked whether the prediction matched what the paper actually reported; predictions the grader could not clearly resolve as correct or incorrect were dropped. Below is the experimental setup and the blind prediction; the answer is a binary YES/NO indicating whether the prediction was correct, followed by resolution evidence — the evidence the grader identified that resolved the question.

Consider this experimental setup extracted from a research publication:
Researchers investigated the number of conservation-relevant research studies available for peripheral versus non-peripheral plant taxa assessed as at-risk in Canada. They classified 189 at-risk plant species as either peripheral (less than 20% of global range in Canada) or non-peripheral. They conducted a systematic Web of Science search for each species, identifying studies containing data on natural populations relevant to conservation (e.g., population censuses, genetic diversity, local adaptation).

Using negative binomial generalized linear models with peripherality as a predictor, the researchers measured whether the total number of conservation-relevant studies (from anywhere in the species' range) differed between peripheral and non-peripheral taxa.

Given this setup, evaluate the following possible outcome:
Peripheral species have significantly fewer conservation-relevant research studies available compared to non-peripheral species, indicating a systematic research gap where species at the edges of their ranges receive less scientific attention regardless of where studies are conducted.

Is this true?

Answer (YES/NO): NO